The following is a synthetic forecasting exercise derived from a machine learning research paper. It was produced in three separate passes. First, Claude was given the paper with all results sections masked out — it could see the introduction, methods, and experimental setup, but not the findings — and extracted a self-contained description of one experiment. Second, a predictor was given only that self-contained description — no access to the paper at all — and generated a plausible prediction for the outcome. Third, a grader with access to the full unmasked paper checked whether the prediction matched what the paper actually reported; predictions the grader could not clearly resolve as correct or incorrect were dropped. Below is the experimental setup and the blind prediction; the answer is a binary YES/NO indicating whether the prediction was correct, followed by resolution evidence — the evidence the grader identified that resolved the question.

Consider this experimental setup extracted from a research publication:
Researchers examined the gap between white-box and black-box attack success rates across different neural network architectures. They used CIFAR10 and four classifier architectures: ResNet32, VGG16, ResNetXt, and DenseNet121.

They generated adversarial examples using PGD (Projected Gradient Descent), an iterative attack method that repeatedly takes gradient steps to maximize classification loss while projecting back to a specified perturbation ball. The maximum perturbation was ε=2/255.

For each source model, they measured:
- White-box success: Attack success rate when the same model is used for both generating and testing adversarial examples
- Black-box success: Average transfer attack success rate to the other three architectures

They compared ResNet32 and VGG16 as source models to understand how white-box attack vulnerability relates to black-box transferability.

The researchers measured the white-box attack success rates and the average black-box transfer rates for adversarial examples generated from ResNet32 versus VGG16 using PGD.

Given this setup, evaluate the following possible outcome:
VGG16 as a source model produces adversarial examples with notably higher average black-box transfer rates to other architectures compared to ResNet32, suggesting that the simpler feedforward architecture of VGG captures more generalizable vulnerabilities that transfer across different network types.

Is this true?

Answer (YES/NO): YES